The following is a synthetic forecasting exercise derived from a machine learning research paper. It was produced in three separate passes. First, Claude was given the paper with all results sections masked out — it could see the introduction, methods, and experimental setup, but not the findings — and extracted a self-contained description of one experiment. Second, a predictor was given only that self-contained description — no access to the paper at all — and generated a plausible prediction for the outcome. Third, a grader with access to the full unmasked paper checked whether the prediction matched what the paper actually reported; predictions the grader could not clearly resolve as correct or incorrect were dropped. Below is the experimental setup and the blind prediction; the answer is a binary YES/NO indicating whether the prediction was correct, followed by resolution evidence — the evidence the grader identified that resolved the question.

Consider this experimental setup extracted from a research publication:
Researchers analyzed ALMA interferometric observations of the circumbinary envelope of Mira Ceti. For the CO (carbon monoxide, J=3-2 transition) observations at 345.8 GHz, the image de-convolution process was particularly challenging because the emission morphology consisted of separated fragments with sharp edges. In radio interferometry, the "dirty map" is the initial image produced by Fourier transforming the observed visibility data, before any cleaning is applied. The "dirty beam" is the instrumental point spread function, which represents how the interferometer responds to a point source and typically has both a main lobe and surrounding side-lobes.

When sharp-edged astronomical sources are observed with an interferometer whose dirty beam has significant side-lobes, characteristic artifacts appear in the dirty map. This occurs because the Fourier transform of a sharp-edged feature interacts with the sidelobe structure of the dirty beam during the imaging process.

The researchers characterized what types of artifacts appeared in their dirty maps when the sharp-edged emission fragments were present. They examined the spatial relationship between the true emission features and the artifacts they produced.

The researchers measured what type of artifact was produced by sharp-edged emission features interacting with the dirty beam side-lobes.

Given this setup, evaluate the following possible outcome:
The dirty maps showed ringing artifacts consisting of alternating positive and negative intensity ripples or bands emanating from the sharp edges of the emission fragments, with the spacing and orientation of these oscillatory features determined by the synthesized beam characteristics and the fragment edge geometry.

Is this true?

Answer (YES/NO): NO